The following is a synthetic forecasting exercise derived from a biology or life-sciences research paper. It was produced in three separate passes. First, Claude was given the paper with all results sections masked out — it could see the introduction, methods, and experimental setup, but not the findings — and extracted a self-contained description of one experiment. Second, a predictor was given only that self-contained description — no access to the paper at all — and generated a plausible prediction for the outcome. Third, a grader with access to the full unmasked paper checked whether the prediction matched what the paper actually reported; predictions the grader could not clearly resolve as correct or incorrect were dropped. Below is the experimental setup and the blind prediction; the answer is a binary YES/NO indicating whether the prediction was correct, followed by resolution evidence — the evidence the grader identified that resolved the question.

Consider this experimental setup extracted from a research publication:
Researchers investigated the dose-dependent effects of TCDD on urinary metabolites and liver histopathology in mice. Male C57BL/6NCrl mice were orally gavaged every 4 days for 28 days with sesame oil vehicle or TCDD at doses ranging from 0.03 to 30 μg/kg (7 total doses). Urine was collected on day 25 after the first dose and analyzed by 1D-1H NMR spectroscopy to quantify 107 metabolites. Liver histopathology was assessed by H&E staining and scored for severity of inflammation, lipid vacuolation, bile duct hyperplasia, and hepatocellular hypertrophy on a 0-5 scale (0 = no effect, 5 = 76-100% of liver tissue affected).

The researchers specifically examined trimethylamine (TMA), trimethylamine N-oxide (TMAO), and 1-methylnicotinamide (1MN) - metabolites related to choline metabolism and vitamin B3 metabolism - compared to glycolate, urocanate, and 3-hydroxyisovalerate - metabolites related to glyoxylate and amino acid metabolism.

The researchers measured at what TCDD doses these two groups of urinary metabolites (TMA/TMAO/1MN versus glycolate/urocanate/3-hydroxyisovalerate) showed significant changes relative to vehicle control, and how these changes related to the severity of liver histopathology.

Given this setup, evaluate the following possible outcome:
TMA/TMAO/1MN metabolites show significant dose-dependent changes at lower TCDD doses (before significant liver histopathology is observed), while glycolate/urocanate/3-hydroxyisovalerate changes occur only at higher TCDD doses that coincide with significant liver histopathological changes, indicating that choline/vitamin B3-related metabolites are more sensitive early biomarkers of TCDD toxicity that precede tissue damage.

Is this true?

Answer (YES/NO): YES